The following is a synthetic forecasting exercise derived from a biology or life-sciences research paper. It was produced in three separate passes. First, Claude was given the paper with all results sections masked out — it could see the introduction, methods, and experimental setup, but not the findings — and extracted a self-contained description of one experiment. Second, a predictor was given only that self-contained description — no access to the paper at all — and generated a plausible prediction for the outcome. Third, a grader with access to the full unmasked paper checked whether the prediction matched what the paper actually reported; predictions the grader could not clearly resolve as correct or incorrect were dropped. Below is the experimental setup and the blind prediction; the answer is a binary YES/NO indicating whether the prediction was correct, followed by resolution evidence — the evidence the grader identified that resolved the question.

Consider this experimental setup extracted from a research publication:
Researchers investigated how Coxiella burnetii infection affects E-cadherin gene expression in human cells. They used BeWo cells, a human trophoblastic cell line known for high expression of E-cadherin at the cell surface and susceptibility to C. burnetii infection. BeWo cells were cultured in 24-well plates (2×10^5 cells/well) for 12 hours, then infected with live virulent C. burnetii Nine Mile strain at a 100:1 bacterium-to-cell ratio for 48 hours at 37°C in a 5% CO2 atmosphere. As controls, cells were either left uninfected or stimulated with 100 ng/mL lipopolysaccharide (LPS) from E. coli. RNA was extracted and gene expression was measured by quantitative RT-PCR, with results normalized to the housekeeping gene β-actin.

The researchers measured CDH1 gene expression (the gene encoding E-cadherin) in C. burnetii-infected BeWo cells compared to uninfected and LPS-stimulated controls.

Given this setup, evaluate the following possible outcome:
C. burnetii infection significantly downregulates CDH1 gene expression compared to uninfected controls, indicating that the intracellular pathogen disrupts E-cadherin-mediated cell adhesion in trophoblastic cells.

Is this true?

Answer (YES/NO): NO